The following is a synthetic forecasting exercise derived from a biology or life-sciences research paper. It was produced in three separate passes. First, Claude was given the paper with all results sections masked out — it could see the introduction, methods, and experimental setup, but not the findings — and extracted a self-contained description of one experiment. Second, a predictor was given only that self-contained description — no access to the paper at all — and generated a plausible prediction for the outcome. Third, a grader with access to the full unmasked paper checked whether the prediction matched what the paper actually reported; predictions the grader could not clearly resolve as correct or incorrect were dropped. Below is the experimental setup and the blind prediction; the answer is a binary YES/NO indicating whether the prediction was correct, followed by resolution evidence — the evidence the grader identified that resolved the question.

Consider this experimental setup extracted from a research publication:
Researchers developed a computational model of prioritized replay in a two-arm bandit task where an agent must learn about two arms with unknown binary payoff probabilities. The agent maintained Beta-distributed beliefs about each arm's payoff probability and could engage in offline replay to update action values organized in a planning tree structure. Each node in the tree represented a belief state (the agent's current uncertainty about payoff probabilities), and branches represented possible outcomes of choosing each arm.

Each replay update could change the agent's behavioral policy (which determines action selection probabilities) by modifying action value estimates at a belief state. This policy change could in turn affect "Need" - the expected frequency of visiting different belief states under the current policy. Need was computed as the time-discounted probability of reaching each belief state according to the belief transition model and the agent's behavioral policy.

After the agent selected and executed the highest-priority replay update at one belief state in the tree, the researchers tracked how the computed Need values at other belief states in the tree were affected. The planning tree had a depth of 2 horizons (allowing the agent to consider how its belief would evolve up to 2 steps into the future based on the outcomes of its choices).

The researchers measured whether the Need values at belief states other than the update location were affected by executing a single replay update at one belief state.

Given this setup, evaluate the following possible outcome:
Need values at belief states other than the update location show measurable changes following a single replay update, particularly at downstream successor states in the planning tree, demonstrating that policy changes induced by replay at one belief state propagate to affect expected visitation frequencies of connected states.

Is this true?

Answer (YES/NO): YES